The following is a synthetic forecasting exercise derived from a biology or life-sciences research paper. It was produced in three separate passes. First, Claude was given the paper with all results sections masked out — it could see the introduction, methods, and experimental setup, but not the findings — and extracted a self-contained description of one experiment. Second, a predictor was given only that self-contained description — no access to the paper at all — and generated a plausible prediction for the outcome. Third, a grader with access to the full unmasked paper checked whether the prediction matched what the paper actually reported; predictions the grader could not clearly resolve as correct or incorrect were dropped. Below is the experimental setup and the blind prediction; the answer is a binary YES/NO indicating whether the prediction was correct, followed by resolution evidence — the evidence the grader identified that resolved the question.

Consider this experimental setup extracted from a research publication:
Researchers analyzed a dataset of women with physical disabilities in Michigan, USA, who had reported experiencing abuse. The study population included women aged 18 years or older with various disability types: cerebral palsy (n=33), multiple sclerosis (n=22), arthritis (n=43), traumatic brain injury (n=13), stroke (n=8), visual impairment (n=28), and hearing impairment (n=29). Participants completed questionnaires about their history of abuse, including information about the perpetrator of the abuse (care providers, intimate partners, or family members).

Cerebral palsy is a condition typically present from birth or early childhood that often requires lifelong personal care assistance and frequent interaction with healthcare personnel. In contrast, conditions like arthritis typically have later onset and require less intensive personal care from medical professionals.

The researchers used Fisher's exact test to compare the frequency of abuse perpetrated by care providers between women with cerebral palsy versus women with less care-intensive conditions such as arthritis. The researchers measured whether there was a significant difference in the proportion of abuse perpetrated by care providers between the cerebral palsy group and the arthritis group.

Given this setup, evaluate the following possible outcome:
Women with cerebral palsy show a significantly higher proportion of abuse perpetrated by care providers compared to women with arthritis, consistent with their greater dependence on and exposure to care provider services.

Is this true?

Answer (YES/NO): YES